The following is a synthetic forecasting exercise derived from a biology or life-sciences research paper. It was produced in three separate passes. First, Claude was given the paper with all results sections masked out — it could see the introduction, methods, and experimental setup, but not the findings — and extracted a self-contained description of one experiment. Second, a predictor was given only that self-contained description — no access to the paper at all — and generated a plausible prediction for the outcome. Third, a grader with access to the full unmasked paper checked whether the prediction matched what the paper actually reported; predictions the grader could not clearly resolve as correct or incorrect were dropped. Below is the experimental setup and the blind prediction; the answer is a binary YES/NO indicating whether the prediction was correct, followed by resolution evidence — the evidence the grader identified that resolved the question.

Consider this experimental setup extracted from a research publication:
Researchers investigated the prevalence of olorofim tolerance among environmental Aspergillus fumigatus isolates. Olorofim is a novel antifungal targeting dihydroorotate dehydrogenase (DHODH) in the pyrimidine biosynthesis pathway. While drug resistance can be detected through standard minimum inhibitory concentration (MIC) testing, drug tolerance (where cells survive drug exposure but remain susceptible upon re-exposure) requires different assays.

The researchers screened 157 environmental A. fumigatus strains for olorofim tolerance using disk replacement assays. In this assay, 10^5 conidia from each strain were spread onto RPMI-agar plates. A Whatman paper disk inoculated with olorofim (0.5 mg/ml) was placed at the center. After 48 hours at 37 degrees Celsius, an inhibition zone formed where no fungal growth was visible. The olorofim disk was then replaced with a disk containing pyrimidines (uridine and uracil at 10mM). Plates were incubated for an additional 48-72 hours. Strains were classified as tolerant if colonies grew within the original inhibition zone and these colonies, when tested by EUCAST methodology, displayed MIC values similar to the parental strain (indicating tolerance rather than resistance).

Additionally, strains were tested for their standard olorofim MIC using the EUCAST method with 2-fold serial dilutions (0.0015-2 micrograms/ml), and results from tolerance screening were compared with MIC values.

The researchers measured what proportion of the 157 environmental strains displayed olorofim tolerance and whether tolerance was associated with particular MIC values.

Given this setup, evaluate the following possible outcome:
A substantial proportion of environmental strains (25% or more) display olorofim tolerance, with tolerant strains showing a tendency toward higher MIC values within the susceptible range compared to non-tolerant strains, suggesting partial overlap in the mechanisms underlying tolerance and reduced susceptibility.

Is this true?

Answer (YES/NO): NO